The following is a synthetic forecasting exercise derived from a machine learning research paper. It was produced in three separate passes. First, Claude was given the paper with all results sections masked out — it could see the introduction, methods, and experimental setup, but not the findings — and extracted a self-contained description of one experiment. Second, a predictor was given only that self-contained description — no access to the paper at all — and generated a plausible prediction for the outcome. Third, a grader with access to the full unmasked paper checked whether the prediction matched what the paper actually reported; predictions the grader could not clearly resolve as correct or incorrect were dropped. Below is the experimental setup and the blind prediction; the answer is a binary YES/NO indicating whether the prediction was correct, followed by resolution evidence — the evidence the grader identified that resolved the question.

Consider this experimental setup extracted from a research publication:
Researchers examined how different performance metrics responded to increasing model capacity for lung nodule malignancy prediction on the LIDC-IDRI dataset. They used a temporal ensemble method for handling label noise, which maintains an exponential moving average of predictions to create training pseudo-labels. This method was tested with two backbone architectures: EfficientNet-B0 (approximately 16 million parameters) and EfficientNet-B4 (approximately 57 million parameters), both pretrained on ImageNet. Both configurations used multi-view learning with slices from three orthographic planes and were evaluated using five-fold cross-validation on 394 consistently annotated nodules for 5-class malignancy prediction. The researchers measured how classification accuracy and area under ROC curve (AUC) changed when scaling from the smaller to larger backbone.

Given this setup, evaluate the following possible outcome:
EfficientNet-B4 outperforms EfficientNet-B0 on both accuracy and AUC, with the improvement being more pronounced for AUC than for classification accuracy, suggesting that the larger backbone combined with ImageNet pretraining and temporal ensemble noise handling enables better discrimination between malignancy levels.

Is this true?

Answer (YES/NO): YES